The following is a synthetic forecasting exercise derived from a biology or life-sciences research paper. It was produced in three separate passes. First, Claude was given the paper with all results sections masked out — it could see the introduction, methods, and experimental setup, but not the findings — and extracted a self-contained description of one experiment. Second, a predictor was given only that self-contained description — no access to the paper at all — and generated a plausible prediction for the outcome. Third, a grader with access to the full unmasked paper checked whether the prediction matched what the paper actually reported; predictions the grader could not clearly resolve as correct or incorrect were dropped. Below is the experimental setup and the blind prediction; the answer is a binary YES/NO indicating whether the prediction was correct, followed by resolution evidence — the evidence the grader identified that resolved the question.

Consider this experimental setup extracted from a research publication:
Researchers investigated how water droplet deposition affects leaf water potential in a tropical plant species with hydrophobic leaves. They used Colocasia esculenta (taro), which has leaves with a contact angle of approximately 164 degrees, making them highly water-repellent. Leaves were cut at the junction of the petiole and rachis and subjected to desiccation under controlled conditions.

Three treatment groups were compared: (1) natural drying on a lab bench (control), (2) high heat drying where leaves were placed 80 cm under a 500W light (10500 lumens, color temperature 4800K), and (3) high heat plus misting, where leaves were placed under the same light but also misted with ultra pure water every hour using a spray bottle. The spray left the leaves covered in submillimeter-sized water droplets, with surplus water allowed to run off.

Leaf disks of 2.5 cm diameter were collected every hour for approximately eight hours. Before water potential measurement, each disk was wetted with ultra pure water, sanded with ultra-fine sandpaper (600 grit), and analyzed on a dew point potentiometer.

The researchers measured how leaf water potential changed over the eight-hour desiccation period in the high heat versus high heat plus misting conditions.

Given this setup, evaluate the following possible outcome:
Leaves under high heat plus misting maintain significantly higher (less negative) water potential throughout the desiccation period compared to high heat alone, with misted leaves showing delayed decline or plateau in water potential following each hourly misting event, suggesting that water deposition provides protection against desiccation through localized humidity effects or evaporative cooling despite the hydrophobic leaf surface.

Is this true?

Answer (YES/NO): YES